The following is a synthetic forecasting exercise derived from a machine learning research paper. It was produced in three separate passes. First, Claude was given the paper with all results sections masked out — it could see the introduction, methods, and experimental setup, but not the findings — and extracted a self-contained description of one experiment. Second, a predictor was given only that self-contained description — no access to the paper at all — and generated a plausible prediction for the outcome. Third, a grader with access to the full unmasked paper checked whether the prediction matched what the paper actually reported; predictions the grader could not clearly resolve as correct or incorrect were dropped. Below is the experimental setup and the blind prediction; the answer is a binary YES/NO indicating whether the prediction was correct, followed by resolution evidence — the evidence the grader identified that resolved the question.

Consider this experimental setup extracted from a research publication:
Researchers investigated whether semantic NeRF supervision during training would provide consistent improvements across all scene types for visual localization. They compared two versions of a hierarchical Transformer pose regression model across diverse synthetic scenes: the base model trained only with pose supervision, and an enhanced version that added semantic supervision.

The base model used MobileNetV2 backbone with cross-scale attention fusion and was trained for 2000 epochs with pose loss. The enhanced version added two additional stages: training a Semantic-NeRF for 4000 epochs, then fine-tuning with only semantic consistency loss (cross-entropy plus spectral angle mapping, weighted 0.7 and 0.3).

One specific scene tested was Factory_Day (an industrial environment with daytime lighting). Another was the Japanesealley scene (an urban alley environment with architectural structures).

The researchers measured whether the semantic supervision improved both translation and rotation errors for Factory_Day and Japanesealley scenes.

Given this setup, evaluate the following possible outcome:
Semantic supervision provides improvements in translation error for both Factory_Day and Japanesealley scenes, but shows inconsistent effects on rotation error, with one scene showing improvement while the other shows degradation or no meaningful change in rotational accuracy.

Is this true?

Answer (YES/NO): NO